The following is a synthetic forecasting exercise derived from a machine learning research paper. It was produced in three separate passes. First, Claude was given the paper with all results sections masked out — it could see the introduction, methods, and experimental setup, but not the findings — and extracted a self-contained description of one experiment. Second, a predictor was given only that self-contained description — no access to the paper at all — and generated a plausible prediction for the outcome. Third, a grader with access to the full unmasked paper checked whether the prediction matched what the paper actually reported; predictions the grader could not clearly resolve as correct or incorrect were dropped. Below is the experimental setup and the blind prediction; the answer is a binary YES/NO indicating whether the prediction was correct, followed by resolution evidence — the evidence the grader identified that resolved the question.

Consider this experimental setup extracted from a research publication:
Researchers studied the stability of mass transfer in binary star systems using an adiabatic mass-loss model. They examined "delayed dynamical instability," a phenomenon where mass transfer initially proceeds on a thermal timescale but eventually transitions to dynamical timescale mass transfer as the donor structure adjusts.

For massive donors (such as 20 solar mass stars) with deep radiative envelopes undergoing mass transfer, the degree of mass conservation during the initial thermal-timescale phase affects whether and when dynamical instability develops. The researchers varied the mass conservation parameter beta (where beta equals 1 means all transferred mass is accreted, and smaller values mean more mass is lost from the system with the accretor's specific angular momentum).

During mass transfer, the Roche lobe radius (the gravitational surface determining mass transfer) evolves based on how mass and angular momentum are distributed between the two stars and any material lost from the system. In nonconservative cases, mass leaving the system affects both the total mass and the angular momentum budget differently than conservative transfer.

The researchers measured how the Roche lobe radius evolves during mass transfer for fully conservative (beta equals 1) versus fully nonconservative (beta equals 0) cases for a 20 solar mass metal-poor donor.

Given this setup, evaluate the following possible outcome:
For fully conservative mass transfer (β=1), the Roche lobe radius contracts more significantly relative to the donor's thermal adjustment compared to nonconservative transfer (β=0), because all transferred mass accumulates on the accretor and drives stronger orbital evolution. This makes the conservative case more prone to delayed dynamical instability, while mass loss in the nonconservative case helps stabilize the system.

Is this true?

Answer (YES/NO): NO